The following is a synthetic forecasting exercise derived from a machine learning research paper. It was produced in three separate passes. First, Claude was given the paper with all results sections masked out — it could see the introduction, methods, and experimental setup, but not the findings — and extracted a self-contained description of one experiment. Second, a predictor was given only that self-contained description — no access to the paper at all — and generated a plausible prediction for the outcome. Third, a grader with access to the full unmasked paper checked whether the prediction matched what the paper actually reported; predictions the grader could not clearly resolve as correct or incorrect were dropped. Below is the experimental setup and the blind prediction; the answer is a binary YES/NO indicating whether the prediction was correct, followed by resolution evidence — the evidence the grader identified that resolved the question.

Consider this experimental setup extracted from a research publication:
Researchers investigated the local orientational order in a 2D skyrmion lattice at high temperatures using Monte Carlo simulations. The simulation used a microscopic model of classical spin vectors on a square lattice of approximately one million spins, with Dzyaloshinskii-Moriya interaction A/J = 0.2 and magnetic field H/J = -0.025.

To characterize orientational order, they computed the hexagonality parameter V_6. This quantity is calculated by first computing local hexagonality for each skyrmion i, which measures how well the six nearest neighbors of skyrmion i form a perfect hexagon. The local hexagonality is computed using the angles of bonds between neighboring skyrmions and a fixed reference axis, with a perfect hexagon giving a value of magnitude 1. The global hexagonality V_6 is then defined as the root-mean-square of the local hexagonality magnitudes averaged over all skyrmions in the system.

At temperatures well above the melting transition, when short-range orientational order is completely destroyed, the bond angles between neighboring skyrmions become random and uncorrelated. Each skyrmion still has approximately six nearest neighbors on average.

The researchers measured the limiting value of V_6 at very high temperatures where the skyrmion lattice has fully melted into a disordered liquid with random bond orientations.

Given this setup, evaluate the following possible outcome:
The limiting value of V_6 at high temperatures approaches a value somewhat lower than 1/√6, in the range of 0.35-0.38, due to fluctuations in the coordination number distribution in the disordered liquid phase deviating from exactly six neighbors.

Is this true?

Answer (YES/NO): NO